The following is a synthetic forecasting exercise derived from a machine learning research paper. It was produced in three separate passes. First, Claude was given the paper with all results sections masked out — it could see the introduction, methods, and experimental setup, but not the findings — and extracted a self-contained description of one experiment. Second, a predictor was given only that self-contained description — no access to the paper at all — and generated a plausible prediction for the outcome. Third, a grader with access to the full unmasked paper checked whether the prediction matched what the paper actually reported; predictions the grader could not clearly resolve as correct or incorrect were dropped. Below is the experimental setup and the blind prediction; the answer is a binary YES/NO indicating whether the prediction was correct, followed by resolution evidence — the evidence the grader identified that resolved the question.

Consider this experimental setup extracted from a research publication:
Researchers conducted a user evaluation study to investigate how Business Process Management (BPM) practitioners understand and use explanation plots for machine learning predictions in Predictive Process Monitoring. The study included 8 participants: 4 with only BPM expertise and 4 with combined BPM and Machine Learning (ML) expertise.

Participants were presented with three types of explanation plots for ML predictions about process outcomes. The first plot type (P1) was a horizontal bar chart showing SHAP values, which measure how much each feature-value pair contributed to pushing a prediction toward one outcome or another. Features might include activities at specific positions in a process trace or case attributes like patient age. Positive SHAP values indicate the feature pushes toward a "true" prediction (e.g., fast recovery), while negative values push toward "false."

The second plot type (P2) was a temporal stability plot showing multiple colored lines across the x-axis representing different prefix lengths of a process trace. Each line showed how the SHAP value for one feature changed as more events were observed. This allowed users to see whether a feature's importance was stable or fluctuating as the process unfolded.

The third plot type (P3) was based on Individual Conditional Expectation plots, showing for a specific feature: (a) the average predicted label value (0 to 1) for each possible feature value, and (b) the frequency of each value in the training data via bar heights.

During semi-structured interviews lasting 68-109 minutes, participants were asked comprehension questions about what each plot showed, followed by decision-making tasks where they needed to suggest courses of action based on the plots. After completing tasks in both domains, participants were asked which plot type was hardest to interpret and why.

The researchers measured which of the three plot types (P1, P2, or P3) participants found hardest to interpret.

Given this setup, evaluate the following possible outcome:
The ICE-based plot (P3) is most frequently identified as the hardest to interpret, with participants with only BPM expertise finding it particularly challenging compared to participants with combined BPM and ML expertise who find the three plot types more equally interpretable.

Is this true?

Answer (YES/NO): NO